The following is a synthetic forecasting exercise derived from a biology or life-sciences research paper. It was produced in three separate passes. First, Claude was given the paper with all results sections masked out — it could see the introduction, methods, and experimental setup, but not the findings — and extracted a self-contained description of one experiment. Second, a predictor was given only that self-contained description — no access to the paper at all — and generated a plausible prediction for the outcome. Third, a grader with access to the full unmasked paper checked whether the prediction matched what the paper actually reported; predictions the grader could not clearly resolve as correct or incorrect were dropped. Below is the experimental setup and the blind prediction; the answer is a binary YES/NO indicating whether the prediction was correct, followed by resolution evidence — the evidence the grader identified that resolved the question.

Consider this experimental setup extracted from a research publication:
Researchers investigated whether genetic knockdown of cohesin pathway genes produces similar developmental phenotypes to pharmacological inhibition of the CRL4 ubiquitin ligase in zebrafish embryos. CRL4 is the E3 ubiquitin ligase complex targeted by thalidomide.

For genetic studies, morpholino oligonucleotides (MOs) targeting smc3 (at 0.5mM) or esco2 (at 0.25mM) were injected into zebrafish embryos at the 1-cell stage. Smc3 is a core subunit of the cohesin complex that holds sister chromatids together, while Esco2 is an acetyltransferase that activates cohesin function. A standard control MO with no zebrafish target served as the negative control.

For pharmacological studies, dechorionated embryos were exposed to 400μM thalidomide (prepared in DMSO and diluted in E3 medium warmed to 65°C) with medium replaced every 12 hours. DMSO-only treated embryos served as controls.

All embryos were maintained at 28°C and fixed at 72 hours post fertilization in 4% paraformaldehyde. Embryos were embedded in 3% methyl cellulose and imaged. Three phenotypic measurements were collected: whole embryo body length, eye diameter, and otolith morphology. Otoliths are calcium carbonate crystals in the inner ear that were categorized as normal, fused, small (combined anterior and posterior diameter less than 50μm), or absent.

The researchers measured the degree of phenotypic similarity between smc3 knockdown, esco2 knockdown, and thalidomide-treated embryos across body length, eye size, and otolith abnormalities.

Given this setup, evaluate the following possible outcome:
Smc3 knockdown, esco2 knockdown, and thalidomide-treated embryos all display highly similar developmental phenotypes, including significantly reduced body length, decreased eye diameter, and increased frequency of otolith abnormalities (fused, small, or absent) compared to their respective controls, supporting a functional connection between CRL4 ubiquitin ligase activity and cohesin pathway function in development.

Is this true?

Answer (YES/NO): YES